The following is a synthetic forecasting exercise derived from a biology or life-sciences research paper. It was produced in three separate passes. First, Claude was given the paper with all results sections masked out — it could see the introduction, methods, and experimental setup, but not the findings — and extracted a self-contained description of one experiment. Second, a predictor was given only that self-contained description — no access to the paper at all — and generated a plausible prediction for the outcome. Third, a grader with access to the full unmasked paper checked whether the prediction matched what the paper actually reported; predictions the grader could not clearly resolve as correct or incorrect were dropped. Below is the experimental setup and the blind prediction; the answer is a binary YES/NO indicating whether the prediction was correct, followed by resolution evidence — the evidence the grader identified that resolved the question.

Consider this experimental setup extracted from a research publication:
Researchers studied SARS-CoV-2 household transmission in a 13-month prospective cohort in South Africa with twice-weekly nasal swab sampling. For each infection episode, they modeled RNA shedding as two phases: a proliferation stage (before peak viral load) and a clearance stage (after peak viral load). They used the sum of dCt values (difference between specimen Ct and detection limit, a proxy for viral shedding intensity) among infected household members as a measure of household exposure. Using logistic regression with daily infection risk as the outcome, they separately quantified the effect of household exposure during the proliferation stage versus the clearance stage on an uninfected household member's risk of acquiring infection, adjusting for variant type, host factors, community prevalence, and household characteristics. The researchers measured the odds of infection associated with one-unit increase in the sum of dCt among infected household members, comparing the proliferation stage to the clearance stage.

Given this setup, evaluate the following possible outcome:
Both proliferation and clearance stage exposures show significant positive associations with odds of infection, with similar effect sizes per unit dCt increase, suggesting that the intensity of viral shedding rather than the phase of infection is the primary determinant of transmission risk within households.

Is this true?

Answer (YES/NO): NO